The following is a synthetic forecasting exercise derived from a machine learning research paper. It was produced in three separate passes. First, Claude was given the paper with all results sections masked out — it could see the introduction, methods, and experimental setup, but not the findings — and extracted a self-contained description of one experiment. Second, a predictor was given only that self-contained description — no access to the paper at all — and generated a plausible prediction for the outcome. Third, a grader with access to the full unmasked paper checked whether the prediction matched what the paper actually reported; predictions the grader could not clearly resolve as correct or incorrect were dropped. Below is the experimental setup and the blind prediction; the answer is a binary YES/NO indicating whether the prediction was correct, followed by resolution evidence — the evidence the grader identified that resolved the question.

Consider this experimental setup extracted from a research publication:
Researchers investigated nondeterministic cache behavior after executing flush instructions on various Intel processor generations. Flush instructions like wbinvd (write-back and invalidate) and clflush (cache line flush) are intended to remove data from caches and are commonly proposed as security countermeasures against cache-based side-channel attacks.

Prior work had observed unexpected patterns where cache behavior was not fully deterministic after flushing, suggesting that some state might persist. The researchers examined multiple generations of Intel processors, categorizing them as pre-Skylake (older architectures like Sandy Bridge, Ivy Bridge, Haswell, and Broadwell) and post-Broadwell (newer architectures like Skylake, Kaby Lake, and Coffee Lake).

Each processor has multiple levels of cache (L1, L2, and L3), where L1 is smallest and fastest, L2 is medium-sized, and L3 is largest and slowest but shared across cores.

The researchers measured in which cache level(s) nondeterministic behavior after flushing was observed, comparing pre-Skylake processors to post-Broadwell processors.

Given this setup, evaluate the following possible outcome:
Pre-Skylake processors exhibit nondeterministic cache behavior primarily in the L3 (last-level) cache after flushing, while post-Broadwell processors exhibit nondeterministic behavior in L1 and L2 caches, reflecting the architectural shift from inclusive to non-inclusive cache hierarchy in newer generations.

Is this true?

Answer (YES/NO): NO